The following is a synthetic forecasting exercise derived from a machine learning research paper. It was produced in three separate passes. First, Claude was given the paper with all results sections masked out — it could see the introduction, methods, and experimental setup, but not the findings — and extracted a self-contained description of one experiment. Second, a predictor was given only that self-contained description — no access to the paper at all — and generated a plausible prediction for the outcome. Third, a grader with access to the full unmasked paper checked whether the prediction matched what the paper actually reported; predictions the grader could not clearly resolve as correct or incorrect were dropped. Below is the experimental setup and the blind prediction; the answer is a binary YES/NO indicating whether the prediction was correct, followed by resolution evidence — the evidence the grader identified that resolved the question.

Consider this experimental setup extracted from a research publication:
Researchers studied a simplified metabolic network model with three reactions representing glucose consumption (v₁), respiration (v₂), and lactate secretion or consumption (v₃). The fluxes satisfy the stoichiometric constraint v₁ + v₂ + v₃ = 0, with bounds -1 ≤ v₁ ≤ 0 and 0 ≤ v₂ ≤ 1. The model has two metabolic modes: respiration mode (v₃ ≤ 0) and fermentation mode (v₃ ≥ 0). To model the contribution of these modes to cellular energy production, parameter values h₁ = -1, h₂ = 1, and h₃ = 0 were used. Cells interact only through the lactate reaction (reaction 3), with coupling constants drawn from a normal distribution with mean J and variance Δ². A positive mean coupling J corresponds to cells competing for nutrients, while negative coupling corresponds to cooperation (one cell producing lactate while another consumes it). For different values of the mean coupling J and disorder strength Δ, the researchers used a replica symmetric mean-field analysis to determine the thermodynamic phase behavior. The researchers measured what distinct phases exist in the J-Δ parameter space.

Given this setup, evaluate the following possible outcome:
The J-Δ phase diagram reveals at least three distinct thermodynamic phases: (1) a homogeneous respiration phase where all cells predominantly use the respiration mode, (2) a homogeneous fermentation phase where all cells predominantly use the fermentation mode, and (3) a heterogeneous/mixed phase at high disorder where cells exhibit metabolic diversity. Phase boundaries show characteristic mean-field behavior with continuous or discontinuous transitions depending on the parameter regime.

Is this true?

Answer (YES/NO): NO